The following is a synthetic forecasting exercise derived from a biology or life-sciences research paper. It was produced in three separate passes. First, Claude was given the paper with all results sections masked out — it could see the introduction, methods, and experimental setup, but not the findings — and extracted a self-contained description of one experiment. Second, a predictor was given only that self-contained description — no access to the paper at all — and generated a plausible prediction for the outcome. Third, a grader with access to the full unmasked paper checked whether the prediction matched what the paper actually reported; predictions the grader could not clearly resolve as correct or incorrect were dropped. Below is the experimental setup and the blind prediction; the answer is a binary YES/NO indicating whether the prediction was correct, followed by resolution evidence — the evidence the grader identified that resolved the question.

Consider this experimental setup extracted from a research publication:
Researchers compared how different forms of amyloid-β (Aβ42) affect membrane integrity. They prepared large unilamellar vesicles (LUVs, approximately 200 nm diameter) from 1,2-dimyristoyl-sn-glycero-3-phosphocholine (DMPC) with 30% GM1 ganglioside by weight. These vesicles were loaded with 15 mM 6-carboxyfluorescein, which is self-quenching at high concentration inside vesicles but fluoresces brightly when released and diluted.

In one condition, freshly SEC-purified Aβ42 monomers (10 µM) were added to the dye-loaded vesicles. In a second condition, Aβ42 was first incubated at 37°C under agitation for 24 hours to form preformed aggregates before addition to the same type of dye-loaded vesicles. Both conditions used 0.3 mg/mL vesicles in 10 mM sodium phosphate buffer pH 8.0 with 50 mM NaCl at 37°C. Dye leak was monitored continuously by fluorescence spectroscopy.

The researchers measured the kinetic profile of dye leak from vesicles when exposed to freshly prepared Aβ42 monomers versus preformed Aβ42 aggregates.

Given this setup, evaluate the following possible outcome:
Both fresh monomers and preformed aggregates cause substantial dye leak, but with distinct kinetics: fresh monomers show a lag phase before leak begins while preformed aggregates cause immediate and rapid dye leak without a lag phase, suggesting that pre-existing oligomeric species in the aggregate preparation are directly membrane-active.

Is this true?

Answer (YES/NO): YES